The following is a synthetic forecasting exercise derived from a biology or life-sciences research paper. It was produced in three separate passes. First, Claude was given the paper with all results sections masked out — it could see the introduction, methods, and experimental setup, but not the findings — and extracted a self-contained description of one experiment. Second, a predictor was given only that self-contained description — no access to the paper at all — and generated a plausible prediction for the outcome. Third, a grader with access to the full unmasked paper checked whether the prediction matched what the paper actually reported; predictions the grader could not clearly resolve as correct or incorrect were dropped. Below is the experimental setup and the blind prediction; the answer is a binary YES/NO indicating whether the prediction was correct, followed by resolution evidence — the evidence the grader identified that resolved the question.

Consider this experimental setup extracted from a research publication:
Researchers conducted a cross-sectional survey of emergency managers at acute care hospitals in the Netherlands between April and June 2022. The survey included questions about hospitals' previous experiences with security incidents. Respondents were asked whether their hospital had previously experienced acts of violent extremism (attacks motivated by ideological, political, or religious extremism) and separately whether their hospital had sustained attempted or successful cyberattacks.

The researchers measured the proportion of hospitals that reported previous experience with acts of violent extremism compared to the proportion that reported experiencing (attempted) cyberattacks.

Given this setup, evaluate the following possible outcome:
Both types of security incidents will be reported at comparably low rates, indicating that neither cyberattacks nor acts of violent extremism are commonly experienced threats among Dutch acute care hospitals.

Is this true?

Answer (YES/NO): NO